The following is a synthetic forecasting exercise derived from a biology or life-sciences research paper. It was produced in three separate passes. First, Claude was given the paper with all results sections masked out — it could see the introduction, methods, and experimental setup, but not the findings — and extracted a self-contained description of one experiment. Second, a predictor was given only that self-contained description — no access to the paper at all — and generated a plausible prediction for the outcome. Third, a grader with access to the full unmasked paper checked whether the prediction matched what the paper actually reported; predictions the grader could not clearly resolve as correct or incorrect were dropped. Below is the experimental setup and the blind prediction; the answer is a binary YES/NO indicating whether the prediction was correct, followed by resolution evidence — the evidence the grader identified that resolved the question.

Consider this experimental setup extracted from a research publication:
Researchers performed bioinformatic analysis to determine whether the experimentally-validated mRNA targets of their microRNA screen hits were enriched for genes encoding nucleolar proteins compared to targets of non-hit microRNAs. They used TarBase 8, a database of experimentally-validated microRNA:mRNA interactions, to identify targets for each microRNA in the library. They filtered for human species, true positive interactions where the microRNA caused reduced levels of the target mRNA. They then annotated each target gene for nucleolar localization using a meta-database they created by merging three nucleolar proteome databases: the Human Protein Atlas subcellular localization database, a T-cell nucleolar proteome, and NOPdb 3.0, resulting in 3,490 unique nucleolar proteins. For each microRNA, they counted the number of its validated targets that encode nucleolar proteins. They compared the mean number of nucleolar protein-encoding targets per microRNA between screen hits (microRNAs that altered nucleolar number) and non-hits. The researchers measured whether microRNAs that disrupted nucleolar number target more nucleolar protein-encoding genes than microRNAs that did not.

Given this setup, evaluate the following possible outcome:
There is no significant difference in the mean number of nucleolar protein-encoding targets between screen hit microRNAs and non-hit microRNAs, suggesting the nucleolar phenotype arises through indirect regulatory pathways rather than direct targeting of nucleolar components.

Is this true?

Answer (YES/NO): NO